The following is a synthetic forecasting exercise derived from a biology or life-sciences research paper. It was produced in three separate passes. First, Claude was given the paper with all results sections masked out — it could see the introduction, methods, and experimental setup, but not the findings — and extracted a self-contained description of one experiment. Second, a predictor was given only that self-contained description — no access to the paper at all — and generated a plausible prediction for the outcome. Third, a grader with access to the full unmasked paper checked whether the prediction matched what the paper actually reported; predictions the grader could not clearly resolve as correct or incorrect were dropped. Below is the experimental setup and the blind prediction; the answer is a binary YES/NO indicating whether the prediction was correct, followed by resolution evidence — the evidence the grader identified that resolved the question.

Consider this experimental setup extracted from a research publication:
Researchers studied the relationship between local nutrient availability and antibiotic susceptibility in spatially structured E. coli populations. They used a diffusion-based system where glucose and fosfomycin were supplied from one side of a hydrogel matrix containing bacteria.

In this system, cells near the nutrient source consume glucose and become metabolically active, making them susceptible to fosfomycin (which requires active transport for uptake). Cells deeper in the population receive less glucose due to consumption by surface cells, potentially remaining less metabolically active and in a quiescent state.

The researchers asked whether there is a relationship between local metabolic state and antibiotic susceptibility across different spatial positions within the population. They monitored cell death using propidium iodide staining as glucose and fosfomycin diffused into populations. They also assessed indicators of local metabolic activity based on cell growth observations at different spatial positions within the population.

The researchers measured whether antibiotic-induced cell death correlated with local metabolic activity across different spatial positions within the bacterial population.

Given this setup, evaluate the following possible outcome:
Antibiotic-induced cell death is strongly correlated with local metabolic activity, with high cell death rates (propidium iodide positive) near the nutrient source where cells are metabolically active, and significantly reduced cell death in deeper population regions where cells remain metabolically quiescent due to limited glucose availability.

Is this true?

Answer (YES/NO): YES